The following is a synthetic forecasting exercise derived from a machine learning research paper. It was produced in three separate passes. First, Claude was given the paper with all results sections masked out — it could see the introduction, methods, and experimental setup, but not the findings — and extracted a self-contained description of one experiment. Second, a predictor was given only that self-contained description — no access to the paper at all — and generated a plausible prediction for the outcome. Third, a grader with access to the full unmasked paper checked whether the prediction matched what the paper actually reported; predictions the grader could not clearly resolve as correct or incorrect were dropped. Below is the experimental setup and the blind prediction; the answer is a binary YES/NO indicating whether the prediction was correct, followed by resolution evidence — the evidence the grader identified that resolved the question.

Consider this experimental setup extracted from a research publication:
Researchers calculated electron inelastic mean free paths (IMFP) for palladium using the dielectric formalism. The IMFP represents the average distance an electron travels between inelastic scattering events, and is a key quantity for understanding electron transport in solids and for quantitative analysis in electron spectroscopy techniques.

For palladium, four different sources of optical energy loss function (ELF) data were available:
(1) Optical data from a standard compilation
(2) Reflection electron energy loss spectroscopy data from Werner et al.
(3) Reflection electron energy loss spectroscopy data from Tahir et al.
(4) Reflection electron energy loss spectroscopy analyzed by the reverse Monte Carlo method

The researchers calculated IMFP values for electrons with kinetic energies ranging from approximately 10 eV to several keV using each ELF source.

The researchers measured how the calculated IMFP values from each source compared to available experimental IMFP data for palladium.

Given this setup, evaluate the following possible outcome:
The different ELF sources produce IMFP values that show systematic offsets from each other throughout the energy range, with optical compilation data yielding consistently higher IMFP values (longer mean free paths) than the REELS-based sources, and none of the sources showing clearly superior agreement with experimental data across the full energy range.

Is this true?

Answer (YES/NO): NO